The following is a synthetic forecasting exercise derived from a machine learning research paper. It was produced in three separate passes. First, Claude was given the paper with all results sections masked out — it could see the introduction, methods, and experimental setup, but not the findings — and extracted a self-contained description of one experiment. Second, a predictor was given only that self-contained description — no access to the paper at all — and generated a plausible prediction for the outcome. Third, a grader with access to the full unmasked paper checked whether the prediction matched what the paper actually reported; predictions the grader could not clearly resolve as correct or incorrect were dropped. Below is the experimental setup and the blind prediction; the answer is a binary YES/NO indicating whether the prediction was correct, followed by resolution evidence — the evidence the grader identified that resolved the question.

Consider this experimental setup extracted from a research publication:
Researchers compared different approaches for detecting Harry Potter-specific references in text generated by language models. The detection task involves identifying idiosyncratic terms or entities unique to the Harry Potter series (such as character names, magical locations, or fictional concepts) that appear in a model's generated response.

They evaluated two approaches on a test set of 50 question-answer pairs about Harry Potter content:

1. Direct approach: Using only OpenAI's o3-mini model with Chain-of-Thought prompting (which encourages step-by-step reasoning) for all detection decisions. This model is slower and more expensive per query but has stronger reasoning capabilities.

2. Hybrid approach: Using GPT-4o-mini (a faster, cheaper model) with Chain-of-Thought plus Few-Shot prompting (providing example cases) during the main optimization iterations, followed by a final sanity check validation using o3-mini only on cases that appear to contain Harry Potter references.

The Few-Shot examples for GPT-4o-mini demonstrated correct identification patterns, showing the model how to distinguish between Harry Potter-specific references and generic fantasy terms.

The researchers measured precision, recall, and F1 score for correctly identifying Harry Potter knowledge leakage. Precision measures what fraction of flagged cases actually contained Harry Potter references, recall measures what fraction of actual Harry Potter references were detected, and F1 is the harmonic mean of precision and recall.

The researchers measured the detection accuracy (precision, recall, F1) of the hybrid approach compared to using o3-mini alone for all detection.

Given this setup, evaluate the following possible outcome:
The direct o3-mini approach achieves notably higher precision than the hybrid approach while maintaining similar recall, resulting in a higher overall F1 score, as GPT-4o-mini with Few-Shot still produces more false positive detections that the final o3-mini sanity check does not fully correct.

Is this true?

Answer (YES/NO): NO